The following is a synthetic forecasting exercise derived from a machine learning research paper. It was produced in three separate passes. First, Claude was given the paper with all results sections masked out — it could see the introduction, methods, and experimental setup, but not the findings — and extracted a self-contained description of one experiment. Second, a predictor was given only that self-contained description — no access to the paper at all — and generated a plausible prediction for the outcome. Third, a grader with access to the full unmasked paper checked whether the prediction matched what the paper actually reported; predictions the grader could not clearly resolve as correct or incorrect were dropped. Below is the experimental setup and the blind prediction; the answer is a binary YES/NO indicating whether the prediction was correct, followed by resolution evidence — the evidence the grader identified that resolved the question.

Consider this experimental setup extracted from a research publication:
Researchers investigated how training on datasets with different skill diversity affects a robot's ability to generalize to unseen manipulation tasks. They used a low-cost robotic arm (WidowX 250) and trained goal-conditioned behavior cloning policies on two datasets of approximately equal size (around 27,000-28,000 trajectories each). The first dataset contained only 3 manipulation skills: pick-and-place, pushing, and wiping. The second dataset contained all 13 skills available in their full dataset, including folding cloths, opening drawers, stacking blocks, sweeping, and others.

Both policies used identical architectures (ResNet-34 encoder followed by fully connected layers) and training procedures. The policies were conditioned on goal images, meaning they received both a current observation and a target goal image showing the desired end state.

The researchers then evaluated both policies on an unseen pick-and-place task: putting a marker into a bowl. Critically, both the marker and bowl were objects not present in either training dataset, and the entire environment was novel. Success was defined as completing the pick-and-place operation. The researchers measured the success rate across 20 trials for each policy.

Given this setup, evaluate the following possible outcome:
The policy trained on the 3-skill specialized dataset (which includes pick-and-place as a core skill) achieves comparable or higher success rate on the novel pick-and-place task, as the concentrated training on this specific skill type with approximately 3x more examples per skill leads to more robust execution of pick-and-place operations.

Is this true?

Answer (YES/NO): NO